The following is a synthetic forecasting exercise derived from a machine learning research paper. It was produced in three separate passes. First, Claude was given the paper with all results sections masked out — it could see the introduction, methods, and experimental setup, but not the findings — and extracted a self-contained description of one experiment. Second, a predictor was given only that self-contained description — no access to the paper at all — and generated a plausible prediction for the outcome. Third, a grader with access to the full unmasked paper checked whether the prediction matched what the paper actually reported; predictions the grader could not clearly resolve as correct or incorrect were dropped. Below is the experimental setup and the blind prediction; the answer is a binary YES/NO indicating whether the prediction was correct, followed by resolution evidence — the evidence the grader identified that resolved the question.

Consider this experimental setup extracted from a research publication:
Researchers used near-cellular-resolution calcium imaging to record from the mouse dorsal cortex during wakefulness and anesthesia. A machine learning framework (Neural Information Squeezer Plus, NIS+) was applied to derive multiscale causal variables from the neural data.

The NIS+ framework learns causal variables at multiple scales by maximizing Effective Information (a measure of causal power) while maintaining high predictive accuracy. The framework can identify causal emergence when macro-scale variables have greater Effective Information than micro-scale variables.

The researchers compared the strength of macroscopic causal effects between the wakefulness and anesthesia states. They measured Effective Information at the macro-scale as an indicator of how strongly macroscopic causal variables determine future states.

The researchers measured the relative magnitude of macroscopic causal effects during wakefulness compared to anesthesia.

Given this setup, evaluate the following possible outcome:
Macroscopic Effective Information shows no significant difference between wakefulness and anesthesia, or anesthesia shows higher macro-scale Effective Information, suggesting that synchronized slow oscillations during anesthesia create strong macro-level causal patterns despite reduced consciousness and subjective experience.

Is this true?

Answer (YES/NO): NO